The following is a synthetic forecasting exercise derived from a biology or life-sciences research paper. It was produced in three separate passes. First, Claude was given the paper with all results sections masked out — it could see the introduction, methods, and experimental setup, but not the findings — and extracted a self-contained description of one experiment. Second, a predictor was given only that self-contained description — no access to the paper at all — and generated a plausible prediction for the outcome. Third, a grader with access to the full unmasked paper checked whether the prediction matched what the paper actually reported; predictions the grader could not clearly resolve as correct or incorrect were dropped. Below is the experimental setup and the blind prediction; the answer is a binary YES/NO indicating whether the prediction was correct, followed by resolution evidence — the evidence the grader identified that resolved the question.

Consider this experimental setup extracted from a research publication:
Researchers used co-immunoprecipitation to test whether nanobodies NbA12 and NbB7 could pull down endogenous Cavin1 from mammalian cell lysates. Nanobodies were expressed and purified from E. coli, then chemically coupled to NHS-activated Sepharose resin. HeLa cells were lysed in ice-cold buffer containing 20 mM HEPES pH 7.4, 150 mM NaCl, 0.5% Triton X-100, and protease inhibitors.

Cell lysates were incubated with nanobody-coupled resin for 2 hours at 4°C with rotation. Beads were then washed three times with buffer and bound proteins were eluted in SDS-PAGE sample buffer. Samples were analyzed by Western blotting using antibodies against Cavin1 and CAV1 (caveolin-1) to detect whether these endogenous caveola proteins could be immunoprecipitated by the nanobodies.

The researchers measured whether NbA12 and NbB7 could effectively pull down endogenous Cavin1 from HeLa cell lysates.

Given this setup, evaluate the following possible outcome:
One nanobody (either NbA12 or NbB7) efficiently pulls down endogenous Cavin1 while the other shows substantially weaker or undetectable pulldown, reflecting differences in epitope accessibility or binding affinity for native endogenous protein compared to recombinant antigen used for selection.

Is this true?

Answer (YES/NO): YES